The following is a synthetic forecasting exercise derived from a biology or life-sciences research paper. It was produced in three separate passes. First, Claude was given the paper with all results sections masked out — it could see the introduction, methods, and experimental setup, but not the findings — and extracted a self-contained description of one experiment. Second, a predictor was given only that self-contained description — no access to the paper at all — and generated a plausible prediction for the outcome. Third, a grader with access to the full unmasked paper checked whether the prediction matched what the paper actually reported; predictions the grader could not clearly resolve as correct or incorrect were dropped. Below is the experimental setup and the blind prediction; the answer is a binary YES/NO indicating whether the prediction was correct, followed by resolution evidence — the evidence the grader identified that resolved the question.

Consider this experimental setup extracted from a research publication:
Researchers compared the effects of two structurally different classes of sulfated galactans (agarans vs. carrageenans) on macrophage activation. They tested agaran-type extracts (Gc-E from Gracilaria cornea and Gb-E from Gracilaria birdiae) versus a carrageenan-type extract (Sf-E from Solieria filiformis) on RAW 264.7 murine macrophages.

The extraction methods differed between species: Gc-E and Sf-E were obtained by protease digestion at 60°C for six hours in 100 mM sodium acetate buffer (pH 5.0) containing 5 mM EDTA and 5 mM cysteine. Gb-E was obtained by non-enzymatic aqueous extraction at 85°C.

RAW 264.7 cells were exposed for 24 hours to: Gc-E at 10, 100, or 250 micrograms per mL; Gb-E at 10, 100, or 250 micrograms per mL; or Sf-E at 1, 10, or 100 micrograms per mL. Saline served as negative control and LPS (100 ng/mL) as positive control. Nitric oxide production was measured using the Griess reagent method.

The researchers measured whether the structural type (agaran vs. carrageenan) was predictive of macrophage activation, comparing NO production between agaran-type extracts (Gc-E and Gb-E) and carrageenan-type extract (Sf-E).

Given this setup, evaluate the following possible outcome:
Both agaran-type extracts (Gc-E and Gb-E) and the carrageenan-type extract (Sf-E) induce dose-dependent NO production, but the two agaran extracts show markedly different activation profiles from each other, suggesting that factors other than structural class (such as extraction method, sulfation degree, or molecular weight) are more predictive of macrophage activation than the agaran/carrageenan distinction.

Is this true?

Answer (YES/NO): NO